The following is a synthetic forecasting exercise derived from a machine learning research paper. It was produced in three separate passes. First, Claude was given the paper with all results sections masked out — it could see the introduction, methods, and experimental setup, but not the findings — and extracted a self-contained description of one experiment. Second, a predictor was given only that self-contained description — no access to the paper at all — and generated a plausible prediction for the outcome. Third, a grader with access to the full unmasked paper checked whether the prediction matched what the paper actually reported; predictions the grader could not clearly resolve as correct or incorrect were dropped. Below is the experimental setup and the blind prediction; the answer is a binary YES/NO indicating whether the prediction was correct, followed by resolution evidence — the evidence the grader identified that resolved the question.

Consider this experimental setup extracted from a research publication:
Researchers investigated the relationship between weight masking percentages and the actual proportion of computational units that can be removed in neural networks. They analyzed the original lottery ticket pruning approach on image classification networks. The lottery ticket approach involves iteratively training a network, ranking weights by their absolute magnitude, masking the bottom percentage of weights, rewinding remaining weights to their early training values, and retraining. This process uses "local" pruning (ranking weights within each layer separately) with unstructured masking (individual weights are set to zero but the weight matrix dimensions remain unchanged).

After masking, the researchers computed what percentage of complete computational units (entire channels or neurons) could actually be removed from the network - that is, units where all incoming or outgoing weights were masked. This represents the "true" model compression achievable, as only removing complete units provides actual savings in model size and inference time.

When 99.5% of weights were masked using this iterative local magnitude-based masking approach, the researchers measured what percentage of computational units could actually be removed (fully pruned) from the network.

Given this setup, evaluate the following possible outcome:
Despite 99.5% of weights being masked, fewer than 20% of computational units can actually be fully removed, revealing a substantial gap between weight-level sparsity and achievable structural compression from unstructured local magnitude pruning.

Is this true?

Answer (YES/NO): NO